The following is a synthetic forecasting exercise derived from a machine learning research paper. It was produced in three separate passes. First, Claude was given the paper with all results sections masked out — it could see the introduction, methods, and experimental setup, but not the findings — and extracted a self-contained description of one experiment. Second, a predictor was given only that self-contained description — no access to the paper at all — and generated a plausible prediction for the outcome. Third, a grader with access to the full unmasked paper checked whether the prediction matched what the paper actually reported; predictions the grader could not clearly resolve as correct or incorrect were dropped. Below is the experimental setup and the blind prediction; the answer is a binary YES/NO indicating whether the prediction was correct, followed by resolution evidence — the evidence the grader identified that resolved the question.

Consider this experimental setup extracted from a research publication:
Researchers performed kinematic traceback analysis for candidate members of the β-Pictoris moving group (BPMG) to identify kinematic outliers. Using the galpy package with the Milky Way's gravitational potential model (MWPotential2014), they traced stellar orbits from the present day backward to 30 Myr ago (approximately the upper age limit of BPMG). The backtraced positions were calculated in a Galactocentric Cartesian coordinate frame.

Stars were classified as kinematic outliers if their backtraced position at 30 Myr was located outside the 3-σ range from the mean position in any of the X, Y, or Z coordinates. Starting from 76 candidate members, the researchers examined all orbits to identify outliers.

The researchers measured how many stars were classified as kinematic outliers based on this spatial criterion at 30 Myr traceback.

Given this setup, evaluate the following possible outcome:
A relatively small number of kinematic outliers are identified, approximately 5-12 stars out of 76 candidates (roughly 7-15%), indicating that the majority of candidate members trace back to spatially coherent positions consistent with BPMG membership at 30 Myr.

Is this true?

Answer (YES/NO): NO